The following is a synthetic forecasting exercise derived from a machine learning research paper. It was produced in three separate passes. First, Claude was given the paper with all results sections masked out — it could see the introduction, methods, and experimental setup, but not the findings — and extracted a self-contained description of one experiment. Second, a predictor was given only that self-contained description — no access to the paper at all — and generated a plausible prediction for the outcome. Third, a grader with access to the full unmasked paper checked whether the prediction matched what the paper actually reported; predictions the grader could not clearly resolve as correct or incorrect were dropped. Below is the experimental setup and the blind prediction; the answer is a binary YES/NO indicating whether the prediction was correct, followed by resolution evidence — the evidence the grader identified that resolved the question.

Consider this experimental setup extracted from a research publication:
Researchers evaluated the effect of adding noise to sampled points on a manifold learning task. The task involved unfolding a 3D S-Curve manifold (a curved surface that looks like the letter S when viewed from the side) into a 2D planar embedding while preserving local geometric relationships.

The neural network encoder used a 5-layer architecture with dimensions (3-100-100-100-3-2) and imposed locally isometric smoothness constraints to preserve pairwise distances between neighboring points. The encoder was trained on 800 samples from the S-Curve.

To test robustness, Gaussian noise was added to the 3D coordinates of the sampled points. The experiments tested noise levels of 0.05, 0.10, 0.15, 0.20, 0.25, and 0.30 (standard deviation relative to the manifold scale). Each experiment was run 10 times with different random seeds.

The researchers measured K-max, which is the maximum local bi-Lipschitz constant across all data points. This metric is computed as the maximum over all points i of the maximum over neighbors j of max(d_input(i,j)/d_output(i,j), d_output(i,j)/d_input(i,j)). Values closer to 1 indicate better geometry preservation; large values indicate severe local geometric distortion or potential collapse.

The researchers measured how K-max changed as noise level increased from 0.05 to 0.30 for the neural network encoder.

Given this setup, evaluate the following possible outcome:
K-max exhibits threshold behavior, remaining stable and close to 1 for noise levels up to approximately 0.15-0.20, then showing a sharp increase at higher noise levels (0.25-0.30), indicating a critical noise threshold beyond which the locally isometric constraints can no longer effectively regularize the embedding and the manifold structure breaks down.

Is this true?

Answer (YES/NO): NO